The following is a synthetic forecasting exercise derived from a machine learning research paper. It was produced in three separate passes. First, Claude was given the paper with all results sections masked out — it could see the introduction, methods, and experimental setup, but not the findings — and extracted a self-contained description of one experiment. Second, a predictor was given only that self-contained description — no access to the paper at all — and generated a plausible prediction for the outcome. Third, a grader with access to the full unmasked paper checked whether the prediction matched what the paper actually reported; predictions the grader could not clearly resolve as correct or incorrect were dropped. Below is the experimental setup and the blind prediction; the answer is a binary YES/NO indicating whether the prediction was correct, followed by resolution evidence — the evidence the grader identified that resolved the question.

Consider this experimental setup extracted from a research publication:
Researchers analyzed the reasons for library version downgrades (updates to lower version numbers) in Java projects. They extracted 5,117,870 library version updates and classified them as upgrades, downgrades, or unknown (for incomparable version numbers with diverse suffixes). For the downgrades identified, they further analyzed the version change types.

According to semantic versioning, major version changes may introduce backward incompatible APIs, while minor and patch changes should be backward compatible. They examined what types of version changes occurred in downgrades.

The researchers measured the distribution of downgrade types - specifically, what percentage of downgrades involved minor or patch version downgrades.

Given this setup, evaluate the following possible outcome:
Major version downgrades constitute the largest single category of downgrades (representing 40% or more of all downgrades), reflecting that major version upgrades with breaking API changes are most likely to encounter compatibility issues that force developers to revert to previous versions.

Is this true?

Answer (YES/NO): NO